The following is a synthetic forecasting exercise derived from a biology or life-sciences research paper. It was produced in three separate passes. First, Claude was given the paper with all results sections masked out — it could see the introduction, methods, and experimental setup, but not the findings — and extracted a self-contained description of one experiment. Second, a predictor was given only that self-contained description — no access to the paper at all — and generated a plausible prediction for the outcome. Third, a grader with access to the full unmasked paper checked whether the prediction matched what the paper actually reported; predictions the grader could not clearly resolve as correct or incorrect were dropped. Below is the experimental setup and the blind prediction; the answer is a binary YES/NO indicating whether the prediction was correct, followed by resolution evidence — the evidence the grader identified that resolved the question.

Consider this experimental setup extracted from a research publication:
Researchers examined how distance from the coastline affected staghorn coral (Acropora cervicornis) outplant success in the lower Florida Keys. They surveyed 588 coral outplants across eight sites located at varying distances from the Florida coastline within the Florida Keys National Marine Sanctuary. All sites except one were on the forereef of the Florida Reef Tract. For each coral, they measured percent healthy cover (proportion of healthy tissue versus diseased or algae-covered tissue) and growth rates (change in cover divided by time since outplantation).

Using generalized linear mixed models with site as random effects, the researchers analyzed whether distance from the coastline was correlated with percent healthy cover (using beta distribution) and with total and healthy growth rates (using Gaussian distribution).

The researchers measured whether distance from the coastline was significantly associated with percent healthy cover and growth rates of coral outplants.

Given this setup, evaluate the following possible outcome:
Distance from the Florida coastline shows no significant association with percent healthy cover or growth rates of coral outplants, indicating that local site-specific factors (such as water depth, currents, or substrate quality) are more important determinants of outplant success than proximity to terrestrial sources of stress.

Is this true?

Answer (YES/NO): NO